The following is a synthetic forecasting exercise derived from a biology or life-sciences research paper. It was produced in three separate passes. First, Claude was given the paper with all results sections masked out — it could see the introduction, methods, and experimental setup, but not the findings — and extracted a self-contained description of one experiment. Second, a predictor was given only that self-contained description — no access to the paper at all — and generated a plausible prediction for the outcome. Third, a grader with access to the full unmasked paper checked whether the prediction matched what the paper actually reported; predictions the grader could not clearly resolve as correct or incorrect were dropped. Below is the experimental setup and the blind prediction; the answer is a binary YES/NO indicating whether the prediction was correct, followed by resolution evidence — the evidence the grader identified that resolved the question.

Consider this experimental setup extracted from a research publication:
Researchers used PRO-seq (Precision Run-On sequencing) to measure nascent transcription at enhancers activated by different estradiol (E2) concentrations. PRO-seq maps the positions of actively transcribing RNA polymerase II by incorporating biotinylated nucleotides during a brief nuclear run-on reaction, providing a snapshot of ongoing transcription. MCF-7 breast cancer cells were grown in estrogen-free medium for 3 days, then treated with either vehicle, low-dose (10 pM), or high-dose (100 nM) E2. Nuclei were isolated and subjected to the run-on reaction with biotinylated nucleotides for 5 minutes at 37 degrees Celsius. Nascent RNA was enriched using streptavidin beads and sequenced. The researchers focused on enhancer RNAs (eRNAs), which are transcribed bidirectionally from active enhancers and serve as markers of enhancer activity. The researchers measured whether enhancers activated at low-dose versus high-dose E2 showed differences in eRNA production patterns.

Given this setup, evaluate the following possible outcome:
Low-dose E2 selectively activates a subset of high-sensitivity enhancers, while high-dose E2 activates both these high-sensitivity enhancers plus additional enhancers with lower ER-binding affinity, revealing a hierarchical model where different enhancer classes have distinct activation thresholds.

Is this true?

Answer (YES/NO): YES